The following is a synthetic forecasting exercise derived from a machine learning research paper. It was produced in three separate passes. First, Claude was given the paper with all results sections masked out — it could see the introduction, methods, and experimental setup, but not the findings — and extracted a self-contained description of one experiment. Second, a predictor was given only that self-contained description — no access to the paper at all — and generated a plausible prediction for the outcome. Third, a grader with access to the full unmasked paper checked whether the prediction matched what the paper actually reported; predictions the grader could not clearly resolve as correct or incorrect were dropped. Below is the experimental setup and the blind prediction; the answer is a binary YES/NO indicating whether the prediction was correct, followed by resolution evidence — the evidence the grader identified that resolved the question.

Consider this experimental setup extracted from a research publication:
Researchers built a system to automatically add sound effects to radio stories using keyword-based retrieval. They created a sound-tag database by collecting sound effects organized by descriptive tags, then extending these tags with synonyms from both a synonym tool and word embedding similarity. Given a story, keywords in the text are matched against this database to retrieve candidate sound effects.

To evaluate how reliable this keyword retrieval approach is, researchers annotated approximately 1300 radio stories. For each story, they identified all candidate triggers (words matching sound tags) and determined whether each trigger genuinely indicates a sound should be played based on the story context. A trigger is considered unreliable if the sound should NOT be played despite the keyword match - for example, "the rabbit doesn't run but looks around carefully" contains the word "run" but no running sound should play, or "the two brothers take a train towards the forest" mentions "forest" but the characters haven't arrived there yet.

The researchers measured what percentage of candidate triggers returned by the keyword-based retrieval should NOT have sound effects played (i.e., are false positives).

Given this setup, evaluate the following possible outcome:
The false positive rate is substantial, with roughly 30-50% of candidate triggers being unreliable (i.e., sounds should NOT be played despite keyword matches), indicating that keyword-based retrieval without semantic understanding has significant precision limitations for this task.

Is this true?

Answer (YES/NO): YES